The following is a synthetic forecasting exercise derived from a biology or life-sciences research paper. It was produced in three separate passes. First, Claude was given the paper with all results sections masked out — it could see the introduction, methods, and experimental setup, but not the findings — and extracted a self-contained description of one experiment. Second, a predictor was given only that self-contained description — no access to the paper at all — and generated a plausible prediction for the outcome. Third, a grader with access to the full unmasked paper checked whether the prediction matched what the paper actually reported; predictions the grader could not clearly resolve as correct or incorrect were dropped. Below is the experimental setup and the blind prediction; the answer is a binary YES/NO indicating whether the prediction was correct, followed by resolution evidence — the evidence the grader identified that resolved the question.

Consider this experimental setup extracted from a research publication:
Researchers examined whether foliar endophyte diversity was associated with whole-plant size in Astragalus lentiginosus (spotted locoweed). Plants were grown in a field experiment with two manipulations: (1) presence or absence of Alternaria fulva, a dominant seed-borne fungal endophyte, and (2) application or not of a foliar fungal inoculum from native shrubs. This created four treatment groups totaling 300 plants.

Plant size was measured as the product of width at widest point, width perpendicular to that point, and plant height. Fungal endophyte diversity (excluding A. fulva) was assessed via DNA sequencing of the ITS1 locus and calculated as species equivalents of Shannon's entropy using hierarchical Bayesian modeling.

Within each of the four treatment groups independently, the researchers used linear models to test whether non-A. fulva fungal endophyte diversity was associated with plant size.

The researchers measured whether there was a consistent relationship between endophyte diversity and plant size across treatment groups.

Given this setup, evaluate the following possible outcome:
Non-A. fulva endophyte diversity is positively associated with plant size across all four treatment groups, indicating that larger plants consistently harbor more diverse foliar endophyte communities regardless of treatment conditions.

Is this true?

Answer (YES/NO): NO